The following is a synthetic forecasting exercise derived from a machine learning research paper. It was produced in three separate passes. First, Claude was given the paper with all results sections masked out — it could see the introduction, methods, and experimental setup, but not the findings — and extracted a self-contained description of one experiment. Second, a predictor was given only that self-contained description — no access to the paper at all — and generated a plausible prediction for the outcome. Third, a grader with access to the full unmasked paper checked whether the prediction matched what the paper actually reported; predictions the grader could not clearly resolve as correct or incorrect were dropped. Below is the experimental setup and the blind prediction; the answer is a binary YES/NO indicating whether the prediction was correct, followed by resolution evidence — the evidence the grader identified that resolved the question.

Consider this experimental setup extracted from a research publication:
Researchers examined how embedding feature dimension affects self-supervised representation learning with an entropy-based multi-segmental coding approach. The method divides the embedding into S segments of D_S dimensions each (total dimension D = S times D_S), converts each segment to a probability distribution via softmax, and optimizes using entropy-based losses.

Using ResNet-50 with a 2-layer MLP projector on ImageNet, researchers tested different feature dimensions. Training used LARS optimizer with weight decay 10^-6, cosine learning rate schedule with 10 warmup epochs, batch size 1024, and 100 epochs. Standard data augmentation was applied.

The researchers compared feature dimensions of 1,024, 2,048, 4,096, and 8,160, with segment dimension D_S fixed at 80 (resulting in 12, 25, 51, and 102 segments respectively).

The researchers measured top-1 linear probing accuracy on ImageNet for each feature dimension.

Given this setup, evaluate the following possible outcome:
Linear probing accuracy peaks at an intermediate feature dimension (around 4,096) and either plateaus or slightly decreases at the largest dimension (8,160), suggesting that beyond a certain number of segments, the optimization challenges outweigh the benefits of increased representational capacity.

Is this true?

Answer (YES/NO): NO